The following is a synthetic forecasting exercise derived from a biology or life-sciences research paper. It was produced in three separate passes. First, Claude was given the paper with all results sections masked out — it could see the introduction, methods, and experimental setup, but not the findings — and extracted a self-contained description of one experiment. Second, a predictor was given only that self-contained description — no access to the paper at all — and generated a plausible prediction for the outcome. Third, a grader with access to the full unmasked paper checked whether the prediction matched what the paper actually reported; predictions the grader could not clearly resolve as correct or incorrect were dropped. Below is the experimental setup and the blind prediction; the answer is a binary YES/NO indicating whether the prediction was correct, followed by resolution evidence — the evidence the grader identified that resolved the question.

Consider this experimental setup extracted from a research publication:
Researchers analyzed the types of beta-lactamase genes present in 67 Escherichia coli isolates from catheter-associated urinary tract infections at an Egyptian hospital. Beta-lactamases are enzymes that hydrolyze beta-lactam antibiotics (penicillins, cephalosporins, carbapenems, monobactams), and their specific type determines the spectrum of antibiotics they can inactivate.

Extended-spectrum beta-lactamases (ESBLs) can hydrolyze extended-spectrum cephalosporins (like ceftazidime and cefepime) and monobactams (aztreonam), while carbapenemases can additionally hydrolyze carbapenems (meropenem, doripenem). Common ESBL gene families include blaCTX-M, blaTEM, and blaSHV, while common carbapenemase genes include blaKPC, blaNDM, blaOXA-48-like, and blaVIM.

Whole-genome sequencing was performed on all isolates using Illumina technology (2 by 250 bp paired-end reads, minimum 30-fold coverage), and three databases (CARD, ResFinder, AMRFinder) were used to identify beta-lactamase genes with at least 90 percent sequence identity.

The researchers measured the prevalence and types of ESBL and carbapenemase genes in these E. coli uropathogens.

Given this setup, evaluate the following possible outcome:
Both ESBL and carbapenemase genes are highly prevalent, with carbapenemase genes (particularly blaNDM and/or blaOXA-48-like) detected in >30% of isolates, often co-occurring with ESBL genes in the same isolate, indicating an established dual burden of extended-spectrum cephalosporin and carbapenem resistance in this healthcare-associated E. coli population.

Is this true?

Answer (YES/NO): NO